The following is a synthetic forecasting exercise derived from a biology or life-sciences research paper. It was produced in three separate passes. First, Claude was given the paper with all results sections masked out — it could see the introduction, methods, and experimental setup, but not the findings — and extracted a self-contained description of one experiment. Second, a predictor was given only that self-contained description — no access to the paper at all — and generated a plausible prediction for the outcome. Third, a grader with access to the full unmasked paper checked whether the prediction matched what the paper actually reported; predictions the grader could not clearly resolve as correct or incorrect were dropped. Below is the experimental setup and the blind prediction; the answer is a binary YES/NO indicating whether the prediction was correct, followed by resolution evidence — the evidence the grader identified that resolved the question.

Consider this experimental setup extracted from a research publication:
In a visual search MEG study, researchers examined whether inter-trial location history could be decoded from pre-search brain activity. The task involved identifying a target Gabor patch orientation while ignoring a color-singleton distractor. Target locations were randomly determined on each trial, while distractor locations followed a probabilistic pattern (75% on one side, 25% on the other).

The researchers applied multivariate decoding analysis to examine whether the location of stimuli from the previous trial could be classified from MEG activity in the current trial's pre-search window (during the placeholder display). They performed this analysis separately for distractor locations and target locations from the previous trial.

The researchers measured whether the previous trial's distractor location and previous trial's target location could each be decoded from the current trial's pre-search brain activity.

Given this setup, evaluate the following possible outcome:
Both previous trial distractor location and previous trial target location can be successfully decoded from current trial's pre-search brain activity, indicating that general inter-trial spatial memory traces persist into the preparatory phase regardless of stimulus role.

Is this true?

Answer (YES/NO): NO